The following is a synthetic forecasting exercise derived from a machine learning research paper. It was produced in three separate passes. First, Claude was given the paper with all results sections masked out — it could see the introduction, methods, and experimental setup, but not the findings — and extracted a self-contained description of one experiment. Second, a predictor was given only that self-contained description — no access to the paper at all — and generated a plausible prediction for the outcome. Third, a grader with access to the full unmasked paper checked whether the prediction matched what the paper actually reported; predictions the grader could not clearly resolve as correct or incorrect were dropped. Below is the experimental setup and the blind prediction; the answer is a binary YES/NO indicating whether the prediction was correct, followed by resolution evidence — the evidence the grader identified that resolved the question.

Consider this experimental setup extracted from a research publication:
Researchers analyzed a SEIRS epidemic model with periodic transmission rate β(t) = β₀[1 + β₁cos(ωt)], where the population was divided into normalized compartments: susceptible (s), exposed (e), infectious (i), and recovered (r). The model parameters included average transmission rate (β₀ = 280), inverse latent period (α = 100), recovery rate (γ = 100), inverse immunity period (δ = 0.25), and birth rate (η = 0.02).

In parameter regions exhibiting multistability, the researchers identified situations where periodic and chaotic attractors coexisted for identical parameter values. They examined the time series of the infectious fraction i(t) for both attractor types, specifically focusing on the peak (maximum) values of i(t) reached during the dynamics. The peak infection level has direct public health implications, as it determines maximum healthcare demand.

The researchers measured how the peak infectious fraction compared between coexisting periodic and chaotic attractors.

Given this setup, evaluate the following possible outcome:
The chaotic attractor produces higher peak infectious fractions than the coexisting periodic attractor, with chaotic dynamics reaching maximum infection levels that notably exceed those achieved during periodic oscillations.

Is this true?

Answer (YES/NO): NO